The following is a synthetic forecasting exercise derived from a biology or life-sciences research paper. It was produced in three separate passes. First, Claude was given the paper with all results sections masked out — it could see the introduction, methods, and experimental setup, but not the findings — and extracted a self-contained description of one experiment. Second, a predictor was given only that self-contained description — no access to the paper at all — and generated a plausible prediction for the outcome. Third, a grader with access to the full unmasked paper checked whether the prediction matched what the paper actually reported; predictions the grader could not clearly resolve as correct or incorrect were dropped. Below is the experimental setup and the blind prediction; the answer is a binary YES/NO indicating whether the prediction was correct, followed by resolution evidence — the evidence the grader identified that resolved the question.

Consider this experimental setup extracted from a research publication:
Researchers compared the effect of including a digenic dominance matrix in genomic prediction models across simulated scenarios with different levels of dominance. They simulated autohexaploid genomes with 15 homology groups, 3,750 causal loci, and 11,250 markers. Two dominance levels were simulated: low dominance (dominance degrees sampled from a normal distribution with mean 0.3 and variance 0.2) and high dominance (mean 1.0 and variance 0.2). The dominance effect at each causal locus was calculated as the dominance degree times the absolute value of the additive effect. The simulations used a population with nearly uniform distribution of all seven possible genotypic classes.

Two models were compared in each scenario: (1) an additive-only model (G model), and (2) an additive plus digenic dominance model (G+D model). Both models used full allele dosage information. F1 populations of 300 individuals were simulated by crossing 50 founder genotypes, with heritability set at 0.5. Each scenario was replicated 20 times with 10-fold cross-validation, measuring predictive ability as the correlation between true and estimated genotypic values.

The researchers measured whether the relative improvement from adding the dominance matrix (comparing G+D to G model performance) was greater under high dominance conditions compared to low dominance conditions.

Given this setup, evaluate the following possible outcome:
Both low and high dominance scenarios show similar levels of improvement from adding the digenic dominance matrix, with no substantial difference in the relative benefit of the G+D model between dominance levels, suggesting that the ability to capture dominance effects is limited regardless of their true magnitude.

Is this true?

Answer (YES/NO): NO